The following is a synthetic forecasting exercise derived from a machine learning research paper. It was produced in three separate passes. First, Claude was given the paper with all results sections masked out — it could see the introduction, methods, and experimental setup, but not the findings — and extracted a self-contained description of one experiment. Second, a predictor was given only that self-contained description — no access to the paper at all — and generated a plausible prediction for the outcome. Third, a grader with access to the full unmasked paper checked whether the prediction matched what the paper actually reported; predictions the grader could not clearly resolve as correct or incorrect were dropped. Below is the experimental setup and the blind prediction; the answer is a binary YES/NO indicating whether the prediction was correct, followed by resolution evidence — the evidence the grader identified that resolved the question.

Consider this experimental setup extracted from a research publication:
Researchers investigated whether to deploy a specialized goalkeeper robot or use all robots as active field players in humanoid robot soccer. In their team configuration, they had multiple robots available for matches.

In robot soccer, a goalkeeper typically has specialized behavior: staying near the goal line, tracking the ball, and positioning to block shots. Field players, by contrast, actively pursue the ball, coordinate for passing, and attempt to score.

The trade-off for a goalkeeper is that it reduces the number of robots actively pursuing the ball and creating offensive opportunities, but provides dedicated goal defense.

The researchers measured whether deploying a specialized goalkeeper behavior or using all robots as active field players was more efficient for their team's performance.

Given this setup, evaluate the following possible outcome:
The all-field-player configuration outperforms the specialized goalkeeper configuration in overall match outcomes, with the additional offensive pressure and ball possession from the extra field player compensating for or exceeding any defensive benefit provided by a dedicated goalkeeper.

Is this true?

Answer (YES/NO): YES